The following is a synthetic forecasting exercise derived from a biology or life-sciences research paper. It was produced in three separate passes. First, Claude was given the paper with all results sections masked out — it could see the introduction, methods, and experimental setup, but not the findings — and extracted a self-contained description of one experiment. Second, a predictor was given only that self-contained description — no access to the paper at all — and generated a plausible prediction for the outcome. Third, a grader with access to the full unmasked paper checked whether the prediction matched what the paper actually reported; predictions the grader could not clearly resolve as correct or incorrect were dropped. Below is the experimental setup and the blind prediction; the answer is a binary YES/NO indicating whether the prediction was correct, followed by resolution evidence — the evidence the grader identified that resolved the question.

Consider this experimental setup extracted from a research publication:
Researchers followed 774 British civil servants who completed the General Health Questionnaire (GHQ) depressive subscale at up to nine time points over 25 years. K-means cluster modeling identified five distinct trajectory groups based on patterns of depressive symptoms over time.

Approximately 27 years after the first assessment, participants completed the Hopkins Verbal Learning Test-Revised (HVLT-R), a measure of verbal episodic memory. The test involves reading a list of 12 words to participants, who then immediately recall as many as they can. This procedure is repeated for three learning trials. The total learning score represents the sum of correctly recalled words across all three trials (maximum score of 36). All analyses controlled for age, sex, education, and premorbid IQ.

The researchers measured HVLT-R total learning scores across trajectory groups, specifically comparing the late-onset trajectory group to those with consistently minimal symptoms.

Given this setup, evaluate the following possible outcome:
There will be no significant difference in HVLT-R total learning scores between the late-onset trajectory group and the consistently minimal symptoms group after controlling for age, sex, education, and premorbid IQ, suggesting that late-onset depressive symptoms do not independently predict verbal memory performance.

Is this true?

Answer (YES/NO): YES